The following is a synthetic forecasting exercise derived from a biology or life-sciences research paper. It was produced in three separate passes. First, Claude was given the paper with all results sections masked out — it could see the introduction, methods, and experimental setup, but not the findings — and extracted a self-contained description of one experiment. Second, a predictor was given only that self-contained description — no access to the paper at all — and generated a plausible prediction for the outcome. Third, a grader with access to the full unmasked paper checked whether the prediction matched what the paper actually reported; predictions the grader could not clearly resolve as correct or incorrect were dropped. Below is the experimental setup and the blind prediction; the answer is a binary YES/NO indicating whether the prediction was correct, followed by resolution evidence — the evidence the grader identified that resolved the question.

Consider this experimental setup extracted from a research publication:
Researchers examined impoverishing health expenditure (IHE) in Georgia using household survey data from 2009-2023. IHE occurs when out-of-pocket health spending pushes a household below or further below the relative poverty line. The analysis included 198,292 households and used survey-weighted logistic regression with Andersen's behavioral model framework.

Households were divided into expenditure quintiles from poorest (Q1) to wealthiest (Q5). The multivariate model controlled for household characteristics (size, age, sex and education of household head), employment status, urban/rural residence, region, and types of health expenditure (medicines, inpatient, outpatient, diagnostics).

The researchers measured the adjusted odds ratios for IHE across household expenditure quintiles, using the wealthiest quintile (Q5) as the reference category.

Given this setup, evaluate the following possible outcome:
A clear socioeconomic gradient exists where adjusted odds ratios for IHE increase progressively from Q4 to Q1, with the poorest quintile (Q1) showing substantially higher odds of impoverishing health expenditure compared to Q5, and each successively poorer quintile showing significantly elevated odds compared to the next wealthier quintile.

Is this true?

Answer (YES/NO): YES